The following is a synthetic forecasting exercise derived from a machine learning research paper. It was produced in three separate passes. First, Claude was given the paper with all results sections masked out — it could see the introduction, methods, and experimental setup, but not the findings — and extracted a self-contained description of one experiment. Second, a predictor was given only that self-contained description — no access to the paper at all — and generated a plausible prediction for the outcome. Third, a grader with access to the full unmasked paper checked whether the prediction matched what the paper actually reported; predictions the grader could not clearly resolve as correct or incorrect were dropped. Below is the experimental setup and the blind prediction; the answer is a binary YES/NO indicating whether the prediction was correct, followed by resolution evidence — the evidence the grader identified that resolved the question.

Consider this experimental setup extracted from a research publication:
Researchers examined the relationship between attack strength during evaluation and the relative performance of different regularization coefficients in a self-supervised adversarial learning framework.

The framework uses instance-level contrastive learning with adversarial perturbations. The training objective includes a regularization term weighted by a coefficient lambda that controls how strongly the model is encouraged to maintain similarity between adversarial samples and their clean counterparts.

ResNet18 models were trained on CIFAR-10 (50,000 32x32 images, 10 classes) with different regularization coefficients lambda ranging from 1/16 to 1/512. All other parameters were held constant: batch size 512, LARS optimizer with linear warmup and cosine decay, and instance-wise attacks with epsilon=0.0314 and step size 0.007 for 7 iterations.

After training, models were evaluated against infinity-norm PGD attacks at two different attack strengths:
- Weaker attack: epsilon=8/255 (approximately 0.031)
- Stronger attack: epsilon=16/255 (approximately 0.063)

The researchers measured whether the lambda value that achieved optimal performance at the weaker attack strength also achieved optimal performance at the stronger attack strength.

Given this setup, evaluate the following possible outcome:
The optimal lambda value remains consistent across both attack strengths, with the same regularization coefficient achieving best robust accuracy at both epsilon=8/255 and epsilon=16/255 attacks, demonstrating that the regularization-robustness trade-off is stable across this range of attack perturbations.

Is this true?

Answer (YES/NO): NO